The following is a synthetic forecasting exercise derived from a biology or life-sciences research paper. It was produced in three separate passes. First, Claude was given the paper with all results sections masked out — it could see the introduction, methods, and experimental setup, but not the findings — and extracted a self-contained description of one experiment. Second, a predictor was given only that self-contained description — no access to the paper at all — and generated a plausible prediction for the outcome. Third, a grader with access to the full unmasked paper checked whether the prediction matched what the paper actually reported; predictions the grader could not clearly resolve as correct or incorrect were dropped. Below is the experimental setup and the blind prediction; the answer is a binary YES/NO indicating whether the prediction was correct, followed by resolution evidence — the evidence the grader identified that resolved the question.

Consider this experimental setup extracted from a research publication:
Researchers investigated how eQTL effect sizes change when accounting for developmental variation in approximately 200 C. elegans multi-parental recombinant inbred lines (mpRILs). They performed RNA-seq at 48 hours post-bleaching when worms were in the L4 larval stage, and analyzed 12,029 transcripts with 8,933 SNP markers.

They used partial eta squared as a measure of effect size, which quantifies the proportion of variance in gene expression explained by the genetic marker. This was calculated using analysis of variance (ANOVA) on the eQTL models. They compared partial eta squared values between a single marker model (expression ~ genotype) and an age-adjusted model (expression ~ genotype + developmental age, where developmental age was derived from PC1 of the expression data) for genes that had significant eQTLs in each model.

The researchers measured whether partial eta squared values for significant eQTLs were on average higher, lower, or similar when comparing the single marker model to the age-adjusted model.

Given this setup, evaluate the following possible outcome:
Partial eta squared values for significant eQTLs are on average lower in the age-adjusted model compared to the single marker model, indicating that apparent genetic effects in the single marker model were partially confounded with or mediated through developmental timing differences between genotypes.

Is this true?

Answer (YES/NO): NO